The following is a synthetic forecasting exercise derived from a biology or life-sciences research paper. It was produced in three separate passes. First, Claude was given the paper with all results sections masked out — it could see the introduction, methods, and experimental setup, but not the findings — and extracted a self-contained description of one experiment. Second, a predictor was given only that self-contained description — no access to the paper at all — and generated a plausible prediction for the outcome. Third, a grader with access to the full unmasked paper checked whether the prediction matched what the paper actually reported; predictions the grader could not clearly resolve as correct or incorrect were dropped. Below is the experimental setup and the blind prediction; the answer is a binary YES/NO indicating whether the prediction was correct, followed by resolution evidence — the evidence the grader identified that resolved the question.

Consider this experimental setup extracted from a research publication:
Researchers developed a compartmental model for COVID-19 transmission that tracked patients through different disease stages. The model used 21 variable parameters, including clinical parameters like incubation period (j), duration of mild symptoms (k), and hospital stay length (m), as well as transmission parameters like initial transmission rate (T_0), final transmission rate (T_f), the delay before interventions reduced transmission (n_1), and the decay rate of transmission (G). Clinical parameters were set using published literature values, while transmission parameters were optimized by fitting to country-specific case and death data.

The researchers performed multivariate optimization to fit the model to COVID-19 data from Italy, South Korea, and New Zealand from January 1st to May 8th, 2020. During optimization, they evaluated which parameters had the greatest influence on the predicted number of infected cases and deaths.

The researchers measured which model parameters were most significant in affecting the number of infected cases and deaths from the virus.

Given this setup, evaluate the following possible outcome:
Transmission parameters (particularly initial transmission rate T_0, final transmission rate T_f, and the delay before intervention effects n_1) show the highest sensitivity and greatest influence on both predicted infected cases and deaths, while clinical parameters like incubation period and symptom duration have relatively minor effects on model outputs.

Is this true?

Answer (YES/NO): NO